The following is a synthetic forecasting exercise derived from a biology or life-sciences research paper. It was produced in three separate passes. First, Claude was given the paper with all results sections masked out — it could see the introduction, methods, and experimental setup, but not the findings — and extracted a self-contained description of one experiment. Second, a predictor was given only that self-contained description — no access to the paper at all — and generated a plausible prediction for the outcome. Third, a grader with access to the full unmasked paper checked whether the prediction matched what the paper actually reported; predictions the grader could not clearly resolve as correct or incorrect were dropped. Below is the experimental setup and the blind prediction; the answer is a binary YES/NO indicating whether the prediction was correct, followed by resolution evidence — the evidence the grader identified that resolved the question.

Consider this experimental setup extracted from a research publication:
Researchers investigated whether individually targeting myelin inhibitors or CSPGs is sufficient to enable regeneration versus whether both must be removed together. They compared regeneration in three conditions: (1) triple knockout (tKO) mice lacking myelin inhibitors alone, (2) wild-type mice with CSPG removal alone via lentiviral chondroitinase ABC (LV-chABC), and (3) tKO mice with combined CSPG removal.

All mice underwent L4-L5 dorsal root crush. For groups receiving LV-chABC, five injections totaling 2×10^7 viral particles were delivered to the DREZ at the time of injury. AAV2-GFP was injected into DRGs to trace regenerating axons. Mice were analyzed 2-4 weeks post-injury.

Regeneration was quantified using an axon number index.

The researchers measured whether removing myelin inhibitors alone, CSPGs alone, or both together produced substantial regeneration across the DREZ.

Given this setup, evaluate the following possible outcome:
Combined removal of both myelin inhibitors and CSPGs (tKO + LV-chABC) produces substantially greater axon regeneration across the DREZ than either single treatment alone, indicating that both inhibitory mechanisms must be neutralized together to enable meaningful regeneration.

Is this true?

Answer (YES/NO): NO